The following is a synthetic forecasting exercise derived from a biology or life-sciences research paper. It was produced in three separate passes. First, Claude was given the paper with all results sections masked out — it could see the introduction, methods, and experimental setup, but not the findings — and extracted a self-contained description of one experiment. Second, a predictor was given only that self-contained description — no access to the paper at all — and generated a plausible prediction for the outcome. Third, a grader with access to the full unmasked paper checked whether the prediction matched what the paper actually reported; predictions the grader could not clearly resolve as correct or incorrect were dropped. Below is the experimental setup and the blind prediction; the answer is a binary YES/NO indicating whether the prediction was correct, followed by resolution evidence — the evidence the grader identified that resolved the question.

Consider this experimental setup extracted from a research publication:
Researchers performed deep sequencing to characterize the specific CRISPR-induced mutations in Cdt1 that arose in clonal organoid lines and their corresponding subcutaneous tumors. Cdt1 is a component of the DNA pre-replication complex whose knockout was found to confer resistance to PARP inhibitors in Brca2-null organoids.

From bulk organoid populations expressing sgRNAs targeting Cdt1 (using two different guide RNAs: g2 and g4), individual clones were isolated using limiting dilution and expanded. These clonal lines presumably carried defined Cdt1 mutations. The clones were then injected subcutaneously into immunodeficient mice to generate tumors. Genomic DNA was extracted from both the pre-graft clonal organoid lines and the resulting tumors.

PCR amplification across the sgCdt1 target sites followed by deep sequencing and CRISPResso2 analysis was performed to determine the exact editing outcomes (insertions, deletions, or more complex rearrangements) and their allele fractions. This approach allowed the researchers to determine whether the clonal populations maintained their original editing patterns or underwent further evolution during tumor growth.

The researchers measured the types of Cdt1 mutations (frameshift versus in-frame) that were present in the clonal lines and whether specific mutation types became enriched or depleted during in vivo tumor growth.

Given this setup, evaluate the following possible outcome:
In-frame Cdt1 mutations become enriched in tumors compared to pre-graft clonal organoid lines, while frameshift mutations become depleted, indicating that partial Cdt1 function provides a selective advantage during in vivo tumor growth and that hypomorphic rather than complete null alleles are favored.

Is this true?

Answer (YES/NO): NO